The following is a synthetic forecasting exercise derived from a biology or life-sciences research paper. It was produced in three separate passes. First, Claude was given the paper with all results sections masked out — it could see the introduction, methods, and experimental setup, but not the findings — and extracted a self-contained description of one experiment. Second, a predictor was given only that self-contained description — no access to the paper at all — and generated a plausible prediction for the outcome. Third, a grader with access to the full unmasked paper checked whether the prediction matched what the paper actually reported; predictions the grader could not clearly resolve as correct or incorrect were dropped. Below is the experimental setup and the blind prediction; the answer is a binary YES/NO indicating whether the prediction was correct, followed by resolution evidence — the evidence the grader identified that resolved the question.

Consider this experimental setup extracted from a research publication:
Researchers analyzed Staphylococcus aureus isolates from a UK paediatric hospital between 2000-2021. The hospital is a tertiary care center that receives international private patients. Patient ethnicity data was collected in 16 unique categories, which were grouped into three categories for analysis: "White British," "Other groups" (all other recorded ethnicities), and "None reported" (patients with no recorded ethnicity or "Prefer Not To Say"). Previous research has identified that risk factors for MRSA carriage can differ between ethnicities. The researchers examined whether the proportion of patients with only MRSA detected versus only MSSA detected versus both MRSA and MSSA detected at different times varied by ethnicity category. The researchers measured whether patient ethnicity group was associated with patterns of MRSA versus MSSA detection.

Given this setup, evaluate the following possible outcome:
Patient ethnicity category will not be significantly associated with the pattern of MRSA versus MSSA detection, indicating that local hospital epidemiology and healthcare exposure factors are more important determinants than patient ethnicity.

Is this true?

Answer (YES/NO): NO